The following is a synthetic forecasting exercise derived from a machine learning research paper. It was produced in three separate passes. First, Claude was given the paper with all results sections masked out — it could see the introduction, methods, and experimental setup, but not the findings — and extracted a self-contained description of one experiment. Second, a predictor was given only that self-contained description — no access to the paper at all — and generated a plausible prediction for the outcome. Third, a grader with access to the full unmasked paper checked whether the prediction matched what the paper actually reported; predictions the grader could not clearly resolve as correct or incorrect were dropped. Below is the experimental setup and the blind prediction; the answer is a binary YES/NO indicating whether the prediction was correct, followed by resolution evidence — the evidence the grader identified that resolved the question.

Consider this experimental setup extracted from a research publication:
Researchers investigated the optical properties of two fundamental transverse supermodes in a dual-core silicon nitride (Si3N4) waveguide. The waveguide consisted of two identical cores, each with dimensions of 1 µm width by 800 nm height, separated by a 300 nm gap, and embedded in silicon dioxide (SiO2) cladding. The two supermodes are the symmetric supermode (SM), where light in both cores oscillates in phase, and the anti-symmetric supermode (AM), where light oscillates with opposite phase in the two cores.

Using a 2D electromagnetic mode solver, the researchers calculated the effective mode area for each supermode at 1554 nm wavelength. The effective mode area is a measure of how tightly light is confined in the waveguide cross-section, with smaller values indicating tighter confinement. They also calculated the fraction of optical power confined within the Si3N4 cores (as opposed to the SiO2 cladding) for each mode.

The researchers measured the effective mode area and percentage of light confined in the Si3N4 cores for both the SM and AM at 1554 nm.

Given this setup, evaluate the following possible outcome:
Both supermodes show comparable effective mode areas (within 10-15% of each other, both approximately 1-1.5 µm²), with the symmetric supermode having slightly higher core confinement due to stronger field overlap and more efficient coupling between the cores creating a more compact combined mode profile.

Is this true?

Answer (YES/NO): NO